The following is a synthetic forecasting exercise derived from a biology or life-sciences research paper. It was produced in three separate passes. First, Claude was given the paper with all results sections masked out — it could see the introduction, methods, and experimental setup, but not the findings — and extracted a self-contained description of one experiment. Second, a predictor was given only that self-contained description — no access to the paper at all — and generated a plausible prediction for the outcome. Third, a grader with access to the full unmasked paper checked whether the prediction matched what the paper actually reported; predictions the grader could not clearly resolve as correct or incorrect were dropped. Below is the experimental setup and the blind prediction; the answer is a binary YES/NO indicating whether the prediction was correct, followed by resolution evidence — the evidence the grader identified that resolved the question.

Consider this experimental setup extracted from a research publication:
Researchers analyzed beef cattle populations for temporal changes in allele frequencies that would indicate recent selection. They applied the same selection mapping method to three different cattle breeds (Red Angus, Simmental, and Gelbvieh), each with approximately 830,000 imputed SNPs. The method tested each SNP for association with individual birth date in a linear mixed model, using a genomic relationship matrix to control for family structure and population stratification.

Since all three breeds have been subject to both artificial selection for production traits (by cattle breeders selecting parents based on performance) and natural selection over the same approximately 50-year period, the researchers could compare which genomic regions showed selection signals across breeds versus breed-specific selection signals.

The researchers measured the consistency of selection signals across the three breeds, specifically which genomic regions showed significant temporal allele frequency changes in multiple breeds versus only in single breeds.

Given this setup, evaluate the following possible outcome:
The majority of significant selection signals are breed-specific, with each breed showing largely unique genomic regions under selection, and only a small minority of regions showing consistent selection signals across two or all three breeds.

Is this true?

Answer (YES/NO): YES